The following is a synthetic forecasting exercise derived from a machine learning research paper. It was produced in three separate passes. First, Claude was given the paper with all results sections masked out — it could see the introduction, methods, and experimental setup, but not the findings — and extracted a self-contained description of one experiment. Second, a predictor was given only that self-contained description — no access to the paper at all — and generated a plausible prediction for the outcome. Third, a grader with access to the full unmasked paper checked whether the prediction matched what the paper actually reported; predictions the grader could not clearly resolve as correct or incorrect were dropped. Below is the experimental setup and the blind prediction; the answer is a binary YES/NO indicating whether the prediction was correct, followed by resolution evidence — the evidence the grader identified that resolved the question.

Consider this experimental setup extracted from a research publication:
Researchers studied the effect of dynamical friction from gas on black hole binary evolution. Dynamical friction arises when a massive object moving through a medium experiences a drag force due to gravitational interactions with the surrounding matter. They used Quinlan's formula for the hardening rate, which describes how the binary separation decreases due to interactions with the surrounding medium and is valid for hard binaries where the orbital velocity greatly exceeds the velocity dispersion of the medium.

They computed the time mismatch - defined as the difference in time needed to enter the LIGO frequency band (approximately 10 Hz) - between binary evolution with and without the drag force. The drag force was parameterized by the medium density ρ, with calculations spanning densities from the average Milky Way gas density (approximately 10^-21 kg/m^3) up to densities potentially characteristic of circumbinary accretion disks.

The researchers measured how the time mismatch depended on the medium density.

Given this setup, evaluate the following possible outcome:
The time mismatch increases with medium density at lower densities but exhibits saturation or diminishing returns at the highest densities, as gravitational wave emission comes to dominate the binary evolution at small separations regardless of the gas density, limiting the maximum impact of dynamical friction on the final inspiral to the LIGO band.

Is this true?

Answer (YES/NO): NO